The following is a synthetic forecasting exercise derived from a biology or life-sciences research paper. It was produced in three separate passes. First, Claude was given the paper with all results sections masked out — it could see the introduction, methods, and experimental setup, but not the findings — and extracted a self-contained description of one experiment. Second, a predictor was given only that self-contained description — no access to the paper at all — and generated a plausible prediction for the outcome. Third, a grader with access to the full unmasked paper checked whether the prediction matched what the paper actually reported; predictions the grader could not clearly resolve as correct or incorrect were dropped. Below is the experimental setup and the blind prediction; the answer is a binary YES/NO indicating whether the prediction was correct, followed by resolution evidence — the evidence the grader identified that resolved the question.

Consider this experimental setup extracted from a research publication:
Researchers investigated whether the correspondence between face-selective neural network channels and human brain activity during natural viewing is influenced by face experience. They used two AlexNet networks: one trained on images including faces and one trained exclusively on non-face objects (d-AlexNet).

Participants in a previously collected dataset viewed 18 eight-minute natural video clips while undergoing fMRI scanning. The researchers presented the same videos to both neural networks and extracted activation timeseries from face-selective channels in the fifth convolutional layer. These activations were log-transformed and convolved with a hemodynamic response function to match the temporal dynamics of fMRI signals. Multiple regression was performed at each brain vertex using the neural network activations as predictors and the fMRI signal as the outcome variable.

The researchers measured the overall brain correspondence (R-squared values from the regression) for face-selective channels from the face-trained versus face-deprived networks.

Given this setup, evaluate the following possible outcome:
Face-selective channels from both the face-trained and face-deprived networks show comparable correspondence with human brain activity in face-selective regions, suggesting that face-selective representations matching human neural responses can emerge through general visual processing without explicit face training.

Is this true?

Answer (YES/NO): NO